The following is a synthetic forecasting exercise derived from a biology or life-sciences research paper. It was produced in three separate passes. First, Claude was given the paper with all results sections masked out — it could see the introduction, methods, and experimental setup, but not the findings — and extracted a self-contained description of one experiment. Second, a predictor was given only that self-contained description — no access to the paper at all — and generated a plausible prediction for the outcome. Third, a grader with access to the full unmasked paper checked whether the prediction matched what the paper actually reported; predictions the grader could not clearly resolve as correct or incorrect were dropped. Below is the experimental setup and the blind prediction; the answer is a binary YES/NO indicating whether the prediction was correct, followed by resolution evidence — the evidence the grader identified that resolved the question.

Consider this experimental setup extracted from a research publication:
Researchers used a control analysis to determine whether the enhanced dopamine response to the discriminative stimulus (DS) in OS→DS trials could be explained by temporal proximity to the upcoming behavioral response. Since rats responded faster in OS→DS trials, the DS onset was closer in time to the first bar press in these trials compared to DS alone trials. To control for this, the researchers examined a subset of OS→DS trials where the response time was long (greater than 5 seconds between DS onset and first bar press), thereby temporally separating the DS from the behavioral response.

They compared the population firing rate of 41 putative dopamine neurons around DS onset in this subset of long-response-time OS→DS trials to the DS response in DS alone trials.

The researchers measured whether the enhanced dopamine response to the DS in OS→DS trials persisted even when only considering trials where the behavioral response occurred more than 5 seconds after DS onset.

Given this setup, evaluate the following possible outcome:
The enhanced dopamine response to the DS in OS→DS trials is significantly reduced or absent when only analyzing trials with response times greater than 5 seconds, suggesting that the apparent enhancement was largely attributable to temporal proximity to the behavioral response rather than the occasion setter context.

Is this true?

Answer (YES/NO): NO